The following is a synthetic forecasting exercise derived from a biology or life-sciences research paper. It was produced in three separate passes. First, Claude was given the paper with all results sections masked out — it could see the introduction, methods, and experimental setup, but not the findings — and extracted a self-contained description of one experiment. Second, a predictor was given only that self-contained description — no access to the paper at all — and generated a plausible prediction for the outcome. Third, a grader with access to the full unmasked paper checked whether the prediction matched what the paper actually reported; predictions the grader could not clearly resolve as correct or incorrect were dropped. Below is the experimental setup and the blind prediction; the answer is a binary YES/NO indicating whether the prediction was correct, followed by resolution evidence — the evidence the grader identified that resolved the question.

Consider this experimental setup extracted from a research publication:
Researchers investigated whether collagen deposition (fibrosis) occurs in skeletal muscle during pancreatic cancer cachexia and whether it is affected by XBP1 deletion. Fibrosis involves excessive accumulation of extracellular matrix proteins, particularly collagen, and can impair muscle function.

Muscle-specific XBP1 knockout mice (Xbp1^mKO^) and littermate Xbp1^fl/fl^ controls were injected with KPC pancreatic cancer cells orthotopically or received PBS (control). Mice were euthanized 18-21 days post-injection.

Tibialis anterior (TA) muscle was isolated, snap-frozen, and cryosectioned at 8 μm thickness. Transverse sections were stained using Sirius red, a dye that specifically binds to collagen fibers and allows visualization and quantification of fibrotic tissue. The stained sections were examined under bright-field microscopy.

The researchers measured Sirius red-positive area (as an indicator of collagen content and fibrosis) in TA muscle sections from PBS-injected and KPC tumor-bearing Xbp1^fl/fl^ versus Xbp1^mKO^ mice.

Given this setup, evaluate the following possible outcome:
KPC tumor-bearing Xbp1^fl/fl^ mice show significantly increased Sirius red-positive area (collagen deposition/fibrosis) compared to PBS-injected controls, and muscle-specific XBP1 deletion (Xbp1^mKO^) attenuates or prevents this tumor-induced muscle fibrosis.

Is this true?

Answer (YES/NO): NO